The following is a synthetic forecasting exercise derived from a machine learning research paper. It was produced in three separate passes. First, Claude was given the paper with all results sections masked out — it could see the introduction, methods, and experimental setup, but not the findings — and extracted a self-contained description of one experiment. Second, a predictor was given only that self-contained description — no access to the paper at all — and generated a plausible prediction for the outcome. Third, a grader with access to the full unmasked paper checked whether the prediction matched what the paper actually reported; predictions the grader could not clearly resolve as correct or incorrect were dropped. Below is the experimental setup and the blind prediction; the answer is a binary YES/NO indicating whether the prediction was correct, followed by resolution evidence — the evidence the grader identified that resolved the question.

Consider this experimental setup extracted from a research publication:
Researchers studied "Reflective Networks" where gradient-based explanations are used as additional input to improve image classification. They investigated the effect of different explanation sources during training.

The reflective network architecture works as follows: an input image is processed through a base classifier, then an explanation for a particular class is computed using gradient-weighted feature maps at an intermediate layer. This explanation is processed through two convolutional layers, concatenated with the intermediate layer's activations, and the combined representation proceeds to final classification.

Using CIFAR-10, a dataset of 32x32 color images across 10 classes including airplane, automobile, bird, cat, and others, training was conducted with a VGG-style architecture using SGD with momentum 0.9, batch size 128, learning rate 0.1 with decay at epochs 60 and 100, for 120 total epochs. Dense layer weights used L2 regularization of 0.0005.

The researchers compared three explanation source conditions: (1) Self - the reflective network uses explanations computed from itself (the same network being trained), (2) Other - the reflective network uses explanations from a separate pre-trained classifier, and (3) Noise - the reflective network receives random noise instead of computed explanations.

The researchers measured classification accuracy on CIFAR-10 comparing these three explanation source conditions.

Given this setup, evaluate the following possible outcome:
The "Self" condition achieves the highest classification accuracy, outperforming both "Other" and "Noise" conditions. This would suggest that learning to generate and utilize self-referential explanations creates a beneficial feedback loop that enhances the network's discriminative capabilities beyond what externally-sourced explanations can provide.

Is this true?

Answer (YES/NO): YES